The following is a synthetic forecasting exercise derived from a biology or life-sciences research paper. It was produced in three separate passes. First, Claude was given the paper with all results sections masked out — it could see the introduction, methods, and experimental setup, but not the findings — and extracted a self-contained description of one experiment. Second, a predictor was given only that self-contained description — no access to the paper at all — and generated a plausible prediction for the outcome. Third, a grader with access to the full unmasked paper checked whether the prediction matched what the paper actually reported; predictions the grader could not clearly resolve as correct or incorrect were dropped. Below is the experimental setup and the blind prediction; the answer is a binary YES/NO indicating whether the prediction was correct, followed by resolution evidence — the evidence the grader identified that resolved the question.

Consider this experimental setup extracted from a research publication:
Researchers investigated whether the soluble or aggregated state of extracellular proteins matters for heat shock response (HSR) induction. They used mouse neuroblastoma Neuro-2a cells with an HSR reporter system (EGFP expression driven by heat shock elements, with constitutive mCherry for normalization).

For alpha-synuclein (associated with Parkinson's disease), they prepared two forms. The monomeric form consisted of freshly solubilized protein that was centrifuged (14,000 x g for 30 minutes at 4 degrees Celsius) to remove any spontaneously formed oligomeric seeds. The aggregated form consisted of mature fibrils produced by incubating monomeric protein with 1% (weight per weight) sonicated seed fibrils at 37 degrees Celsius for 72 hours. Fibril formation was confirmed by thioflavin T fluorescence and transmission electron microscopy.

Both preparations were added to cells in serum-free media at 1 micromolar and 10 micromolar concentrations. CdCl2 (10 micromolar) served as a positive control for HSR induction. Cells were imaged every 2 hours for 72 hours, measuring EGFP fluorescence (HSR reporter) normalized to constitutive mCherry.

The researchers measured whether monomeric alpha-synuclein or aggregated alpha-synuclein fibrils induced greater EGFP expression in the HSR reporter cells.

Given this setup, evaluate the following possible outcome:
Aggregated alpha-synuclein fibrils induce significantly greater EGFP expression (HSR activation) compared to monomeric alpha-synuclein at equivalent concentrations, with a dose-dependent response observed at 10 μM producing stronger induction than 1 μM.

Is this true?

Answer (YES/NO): NO